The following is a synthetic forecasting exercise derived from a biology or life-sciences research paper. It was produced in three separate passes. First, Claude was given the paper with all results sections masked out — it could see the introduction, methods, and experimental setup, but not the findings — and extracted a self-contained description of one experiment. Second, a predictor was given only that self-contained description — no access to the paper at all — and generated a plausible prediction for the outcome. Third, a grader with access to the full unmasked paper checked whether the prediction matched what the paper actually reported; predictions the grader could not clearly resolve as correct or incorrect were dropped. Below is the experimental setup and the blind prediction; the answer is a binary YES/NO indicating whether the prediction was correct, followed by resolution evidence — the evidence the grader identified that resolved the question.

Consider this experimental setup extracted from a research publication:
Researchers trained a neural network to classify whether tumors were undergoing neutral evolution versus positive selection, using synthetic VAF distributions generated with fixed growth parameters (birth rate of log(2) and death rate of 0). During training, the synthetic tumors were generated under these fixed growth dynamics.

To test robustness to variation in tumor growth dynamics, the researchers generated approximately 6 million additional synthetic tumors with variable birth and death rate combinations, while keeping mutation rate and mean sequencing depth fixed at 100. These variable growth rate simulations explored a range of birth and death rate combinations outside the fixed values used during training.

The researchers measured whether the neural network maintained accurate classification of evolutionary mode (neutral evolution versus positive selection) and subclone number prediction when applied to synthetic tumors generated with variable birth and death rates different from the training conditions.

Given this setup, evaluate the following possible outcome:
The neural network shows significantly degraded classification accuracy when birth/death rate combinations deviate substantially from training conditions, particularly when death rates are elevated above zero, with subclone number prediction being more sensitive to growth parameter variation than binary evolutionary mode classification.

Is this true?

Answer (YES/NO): NO